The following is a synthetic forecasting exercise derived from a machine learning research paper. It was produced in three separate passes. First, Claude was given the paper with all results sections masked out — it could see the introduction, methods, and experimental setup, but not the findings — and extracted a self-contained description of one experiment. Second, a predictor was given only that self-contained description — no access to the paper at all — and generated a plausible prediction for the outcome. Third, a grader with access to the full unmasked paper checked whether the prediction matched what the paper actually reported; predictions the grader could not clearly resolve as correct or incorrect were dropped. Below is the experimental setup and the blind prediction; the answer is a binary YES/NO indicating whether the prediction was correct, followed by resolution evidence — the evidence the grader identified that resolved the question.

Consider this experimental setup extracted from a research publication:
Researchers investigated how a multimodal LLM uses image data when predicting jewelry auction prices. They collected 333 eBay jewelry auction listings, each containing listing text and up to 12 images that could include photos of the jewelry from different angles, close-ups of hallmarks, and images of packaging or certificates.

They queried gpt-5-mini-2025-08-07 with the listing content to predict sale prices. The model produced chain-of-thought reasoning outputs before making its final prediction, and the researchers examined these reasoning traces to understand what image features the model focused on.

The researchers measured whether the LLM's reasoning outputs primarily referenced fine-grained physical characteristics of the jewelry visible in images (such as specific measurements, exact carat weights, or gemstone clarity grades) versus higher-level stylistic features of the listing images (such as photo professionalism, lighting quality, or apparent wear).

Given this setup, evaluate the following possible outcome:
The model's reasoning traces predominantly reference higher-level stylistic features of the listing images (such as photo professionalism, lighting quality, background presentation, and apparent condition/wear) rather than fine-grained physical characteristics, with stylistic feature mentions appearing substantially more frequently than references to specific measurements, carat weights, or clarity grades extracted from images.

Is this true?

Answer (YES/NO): YES